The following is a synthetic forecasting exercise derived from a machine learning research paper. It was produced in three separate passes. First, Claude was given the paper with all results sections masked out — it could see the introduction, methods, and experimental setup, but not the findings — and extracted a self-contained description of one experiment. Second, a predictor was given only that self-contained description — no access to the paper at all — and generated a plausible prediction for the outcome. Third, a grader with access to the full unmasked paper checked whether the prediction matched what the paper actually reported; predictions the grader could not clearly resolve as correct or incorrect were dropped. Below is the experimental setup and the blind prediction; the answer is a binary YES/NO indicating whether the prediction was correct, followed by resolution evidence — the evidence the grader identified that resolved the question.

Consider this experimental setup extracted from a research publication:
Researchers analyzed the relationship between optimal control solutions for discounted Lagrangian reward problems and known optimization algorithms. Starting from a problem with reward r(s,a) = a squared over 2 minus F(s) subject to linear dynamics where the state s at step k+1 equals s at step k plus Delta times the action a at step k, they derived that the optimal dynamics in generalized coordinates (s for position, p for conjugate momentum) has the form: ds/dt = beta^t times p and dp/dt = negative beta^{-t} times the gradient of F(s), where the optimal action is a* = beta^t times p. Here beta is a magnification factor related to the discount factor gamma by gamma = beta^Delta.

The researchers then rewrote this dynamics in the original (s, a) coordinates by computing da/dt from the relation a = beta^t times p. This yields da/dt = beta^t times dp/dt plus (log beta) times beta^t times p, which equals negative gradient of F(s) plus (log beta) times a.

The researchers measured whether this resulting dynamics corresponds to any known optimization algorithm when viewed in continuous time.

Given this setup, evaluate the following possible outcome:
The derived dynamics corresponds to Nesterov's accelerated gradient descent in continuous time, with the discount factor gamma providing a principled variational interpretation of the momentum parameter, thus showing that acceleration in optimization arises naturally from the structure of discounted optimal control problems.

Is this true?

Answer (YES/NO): NO